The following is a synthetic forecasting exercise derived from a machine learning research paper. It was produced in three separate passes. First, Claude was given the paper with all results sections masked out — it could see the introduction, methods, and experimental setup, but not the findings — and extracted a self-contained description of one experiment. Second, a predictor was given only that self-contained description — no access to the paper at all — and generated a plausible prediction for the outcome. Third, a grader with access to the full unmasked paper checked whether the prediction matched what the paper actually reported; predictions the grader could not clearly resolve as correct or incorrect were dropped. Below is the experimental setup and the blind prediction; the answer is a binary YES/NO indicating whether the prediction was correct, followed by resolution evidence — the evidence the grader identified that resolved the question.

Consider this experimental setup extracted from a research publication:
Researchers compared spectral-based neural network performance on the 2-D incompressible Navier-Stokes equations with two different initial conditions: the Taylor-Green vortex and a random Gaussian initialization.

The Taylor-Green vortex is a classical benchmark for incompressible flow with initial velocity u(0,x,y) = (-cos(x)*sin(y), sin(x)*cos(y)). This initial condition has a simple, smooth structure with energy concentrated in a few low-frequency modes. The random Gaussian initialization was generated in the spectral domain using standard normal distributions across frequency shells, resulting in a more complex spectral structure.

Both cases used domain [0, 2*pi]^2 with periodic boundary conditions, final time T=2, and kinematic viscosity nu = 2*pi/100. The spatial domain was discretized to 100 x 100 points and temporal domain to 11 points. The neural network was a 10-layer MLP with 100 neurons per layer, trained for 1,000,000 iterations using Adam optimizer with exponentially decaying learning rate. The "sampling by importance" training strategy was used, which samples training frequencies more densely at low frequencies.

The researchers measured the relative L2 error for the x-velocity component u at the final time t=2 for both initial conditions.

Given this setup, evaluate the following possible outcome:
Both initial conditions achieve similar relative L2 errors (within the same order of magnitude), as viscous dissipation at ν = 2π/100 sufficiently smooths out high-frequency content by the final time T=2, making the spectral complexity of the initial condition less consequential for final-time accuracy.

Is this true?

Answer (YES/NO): NO